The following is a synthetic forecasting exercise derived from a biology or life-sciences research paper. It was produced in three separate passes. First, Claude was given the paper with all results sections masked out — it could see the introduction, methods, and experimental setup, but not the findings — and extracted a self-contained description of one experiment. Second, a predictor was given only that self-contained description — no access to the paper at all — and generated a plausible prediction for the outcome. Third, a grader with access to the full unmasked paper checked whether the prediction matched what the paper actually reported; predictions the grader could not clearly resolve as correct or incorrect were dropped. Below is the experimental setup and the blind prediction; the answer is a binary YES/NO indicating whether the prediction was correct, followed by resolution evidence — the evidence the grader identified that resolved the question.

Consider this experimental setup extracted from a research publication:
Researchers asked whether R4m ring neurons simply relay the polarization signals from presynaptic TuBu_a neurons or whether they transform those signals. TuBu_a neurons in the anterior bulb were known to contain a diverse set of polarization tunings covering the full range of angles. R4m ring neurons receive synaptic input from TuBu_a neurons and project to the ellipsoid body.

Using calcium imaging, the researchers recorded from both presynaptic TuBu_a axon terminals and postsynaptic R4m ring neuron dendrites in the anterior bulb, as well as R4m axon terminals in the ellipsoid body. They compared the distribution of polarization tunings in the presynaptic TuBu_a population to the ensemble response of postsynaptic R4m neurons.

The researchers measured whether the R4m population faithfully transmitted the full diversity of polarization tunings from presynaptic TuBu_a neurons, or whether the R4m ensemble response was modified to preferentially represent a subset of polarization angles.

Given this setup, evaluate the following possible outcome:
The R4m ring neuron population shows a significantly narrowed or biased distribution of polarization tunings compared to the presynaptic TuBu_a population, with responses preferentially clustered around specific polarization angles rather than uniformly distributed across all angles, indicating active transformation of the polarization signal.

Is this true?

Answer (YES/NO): YES